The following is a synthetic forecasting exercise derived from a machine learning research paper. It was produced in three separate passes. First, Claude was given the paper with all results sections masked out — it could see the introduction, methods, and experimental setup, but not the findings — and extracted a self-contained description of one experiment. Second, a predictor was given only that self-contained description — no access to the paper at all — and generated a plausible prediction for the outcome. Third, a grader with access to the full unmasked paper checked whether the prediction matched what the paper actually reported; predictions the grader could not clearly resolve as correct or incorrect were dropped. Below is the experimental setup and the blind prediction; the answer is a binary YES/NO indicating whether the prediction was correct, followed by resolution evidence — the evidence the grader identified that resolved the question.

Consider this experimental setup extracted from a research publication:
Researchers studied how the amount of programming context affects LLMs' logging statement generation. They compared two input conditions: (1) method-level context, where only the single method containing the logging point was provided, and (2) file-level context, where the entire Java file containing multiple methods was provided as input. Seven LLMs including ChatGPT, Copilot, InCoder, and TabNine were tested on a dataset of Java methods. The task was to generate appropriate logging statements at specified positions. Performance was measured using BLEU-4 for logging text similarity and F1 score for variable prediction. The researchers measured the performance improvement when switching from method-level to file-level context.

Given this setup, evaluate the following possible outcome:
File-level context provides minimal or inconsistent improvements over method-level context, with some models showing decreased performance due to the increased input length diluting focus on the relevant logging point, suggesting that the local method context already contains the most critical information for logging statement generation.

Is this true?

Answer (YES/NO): NO